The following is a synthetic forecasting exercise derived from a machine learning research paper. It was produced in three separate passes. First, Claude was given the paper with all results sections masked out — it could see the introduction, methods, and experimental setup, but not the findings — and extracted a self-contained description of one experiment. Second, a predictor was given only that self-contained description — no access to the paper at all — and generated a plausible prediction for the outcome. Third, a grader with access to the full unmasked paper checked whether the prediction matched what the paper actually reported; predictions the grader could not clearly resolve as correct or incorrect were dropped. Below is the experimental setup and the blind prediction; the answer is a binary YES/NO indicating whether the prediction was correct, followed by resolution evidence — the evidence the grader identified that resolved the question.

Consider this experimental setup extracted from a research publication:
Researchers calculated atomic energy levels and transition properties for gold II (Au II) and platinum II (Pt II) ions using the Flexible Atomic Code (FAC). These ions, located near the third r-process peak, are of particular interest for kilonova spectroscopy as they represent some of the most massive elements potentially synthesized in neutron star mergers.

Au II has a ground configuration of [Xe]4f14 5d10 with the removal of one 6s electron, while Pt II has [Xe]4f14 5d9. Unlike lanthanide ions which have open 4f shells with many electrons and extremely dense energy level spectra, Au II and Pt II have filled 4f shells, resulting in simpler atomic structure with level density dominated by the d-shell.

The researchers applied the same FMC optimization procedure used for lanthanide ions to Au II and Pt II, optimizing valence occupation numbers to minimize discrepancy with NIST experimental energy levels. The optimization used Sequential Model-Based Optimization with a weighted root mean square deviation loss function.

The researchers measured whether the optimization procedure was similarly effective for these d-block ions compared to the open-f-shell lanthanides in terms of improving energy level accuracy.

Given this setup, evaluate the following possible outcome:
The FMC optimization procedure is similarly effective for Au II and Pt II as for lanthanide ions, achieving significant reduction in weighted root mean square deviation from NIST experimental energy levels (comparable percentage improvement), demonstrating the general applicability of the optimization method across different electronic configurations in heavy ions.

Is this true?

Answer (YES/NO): YES